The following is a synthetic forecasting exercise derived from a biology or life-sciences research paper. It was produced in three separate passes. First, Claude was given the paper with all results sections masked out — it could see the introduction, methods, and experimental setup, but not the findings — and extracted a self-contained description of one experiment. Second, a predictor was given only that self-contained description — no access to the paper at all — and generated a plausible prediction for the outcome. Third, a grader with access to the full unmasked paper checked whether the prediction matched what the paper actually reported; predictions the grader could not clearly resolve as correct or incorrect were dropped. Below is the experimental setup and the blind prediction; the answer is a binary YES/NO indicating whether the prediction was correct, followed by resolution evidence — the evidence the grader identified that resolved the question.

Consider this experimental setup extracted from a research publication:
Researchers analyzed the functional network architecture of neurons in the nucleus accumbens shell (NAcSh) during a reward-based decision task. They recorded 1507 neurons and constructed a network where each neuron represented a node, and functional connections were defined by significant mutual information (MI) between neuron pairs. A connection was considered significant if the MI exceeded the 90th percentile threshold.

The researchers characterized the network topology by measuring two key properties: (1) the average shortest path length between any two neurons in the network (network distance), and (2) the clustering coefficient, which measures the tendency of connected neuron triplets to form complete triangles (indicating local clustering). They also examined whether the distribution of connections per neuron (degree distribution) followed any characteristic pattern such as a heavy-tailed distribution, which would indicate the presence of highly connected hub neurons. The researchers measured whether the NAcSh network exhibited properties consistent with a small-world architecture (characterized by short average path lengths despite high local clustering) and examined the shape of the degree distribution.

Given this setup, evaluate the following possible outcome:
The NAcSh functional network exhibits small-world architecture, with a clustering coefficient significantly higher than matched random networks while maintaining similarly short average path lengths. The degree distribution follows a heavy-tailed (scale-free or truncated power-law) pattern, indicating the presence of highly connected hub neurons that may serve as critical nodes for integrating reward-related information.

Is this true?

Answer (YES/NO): YES